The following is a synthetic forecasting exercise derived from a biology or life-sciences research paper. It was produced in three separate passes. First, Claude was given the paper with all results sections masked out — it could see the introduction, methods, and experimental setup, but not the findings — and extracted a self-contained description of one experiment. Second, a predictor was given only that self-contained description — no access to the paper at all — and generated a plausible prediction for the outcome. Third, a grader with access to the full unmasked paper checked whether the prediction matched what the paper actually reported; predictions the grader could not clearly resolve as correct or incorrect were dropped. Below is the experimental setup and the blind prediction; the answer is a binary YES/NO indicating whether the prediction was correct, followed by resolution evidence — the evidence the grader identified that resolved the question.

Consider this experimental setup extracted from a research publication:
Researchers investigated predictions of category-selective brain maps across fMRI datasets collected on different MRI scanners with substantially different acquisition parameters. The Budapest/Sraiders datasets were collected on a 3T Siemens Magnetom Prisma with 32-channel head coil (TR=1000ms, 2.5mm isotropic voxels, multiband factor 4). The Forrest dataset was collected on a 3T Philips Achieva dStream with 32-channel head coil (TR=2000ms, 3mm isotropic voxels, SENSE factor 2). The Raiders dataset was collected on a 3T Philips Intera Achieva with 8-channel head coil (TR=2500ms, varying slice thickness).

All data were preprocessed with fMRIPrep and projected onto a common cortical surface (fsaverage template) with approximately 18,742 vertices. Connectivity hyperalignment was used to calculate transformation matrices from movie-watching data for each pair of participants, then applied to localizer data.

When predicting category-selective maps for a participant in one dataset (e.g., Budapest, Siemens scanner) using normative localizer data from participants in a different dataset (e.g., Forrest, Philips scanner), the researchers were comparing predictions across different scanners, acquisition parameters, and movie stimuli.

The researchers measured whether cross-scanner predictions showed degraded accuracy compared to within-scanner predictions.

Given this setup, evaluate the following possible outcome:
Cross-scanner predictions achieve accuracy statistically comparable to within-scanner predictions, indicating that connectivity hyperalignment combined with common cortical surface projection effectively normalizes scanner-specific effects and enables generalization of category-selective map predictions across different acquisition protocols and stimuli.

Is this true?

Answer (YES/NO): YES